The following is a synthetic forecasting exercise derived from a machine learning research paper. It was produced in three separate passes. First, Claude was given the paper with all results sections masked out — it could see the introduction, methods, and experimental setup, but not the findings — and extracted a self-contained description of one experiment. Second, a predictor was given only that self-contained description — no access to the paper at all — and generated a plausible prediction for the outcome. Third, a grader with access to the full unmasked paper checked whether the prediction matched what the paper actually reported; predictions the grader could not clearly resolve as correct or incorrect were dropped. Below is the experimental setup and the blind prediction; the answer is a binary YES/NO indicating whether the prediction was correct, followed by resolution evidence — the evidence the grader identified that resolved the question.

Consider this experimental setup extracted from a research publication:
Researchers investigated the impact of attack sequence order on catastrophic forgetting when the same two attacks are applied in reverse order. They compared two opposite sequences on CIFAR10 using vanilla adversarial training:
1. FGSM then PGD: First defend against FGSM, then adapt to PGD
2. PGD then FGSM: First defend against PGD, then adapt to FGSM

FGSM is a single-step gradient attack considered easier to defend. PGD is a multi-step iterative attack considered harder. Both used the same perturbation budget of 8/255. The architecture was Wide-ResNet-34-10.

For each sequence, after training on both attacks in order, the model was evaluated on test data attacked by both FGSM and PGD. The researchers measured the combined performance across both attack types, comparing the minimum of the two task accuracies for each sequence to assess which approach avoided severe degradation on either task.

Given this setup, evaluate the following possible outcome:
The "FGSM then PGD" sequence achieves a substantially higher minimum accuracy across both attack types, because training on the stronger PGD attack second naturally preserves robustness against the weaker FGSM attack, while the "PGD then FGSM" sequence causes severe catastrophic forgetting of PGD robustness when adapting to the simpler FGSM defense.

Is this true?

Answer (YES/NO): YES